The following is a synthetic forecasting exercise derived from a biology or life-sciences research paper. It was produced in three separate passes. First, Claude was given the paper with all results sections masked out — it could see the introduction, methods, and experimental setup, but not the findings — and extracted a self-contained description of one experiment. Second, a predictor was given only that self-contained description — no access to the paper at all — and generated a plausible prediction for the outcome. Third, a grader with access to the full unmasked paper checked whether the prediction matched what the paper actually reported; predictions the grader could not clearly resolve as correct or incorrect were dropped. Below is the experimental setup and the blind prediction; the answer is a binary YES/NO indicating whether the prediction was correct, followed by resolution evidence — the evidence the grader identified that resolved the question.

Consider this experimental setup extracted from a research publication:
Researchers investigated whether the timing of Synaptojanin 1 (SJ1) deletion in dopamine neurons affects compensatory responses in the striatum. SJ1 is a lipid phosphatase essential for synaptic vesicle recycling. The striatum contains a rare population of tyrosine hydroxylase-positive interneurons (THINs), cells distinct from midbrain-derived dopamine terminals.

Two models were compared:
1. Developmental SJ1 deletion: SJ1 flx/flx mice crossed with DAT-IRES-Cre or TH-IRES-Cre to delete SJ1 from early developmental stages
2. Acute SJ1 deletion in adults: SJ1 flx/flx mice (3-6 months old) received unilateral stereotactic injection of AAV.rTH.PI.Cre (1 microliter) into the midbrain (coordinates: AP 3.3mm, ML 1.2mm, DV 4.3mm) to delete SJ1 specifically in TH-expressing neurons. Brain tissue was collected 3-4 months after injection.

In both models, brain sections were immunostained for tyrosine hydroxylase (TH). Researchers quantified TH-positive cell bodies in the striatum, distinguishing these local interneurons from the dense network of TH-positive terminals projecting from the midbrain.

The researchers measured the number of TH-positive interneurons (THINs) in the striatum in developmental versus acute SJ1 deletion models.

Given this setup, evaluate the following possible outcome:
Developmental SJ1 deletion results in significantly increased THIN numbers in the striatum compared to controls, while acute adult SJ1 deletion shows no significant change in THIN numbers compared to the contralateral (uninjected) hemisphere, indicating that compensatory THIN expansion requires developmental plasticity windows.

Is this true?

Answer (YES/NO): NO